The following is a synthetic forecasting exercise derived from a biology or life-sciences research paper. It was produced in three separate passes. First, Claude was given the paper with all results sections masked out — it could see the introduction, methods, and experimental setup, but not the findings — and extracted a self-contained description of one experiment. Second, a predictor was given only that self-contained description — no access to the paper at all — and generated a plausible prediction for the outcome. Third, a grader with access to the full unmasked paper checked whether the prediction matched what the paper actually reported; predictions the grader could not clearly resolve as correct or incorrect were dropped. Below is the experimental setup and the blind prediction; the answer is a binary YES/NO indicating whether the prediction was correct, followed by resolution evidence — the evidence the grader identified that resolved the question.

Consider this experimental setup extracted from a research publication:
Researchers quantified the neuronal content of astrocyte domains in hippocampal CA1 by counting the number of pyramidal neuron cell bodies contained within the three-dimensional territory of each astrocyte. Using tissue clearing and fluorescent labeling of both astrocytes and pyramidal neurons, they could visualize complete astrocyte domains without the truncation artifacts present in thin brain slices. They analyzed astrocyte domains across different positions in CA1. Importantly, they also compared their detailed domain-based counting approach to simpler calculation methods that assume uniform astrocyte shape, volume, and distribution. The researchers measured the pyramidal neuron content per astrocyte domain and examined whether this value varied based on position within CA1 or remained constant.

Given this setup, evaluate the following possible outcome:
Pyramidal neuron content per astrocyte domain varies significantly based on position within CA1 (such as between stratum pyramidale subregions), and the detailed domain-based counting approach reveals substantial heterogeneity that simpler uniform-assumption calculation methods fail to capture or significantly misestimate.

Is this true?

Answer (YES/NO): YES